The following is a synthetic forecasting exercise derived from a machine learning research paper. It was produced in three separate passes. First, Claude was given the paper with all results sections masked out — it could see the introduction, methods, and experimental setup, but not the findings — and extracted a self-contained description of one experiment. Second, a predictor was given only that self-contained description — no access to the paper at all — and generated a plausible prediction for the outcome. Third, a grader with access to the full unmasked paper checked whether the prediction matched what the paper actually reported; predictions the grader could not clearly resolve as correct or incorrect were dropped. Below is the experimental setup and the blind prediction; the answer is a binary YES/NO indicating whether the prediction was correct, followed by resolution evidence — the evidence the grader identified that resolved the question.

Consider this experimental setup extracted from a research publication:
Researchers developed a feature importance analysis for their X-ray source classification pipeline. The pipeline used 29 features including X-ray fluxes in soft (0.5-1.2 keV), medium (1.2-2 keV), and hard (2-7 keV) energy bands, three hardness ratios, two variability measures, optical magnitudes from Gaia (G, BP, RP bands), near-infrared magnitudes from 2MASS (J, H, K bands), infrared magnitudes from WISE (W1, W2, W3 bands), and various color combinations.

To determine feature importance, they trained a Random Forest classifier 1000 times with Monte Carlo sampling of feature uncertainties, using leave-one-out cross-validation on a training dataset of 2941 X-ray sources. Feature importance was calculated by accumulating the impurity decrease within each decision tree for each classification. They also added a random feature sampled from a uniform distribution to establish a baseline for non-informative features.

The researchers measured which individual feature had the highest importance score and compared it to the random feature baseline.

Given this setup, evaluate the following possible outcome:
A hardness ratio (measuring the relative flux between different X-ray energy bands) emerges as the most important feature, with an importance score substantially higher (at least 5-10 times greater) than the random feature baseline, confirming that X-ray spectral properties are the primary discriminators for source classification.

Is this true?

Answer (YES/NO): YES